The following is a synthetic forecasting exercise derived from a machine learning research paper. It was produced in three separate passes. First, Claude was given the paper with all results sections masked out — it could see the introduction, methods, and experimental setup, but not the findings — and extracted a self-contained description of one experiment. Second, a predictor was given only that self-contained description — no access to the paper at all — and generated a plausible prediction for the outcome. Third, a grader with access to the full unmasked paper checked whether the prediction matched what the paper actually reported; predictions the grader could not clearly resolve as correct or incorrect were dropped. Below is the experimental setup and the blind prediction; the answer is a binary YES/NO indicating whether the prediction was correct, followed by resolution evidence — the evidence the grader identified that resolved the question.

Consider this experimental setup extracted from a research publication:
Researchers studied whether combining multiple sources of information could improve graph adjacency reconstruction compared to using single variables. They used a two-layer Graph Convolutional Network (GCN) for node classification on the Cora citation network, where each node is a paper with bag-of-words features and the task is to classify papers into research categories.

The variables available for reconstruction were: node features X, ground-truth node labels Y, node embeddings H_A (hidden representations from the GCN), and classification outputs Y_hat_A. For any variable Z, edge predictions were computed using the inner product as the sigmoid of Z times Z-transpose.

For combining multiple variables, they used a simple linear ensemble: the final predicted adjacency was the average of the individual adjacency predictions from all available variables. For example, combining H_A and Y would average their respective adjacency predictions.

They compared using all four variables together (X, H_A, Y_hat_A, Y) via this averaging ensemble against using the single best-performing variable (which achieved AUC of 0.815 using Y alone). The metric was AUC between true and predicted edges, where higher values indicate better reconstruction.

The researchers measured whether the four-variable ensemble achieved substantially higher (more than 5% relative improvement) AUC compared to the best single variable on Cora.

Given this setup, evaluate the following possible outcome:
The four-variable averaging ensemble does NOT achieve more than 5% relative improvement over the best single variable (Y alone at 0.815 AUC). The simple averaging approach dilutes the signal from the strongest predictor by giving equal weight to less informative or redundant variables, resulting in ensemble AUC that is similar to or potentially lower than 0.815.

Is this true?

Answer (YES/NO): YES